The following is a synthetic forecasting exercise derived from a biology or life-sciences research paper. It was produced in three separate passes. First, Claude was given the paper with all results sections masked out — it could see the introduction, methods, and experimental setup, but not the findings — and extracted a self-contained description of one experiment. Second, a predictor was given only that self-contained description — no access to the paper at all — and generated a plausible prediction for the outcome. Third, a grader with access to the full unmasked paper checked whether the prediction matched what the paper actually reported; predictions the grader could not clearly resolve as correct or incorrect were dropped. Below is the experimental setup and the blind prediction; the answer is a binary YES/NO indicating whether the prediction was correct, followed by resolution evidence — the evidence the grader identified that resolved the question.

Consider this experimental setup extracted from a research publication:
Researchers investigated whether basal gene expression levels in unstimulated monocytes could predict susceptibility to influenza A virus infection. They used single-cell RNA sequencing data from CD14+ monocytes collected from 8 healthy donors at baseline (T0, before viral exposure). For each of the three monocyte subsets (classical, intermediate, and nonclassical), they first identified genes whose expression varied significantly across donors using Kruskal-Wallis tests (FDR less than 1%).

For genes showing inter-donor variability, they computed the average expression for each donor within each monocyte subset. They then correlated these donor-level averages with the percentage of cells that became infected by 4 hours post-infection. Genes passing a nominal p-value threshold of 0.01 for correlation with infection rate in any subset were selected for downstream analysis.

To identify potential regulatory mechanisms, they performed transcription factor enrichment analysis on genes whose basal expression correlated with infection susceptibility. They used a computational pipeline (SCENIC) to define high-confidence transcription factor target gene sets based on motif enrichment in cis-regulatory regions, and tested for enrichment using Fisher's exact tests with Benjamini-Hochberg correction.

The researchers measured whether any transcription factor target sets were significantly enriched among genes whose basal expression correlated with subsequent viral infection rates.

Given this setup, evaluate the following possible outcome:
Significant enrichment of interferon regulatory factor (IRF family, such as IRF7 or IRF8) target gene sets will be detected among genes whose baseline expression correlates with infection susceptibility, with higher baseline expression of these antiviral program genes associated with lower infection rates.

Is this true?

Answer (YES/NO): YES